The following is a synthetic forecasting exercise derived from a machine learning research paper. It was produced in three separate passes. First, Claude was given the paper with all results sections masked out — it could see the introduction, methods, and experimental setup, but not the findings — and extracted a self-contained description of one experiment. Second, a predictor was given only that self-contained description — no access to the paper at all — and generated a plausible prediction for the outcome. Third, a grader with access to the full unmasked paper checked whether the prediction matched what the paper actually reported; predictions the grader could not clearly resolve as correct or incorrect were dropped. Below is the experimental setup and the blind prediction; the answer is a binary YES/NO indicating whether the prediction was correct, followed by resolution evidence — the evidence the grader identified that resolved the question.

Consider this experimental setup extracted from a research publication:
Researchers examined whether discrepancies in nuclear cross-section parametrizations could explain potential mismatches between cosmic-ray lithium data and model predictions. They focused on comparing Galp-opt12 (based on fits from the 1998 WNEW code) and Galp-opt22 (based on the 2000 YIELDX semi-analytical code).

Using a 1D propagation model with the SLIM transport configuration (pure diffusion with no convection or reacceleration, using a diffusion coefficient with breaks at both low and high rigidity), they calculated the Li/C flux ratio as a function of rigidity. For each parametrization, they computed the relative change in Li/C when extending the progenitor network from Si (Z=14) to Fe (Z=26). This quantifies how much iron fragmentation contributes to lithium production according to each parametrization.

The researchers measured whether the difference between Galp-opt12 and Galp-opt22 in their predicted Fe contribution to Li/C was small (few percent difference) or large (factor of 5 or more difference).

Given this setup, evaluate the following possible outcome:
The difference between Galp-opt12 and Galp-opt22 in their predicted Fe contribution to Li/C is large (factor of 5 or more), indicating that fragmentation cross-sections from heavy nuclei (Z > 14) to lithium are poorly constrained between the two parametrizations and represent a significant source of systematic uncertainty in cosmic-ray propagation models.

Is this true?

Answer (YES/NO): YES